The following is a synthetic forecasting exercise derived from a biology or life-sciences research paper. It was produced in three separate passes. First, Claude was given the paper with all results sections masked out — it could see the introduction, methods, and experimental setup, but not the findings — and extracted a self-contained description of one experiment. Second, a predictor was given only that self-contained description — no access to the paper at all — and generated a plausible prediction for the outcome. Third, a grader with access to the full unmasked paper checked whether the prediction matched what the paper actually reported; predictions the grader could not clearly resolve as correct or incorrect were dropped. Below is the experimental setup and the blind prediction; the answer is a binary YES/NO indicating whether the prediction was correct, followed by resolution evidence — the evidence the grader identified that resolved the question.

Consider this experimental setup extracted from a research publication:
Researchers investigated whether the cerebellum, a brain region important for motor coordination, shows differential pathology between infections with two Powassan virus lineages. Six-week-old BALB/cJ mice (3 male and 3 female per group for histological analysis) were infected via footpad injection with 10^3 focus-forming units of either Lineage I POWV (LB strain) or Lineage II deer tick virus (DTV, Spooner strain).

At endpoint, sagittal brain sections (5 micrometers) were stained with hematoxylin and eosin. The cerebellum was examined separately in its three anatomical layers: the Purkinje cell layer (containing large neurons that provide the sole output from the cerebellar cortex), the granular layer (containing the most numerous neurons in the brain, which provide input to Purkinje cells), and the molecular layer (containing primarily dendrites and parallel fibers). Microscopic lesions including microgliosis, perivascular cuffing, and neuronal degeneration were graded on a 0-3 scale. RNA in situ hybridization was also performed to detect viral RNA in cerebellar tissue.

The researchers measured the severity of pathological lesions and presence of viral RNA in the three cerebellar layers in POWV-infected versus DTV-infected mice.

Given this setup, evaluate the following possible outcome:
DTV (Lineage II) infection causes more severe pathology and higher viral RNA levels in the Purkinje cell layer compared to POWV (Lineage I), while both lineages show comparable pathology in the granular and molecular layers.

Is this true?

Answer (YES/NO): NO